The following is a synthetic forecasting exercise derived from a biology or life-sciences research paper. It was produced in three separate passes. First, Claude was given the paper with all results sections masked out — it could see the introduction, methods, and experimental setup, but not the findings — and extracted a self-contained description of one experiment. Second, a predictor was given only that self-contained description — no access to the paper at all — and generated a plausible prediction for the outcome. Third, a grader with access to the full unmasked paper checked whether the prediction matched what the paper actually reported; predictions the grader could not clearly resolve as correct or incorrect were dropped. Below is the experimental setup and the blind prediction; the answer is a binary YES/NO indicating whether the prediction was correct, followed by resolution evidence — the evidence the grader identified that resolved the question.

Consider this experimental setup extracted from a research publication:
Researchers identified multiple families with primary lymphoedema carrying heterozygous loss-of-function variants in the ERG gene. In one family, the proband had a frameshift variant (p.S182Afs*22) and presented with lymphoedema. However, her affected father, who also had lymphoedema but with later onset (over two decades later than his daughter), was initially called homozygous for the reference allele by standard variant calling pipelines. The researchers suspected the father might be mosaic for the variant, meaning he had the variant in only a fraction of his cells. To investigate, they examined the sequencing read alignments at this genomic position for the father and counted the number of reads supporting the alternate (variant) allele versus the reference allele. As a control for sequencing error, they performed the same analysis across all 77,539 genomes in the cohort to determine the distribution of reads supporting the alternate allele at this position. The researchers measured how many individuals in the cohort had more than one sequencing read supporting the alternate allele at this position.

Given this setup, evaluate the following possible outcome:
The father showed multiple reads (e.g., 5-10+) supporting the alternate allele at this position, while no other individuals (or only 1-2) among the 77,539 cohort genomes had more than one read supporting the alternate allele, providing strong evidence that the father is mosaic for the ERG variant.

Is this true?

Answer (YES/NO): NO